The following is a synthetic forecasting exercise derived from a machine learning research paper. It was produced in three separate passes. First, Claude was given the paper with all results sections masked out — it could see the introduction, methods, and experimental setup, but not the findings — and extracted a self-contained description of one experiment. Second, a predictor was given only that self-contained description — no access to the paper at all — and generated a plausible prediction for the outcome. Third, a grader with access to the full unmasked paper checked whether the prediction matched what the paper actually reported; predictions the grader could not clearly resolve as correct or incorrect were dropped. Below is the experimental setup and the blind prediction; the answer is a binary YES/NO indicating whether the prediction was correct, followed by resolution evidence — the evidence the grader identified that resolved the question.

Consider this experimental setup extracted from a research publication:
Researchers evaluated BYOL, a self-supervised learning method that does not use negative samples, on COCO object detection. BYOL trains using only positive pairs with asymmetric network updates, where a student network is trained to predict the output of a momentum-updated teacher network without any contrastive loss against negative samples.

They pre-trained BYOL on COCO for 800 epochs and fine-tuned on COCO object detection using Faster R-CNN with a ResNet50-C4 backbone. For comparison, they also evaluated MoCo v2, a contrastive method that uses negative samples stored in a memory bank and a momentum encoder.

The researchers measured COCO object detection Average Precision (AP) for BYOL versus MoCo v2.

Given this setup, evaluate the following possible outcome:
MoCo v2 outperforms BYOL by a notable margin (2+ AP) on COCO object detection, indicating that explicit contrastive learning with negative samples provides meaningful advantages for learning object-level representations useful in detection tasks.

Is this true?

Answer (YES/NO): NO